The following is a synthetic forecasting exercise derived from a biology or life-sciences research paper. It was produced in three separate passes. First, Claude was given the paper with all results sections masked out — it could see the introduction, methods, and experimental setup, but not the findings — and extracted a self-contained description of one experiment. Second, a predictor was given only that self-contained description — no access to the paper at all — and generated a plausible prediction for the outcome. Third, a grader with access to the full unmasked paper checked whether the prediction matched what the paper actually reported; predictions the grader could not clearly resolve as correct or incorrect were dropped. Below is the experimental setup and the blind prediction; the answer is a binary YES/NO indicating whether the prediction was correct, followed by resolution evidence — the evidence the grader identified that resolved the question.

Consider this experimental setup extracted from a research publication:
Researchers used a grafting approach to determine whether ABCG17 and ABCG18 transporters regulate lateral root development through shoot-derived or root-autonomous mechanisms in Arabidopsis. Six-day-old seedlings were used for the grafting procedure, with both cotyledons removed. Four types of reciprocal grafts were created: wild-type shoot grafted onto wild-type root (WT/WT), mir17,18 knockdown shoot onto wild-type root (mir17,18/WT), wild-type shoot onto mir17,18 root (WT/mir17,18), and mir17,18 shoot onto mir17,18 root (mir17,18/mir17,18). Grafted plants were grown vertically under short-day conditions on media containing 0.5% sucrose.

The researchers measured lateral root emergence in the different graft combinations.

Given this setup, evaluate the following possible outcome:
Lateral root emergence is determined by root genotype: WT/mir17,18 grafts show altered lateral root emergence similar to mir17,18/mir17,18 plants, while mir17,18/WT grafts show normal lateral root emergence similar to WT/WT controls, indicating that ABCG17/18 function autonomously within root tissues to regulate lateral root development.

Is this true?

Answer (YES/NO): NO